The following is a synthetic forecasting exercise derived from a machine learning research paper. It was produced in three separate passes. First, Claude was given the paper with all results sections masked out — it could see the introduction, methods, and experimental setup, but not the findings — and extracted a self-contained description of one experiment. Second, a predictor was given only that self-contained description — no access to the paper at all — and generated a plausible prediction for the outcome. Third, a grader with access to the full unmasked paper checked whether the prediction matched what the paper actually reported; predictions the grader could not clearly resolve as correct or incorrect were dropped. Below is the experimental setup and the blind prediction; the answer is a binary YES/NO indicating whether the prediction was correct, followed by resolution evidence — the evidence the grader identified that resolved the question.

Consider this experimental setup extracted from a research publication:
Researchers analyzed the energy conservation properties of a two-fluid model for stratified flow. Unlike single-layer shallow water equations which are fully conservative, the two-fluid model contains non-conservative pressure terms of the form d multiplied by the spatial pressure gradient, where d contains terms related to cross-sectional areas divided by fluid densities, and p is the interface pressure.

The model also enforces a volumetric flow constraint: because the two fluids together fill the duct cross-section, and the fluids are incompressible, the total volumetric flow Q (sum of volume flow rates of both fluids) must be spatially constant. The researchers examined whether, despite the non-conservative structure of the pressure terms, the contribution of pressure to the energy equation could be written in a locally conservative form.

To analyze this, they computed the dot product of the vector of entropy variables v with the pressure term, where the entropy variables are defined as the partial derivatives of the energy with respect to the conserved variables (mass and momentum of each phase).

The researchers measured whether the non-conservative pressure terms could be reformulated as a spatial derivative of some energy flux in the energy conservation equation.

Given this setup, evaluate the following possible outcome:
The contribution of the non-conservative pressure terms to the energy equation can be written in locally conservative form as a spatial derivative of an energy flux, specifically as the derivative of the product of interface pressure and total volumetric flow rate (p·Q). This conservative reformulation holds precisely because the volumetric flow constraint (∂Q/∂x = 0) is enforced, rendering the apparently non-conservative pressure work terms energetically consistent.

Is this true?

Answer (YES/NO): YES